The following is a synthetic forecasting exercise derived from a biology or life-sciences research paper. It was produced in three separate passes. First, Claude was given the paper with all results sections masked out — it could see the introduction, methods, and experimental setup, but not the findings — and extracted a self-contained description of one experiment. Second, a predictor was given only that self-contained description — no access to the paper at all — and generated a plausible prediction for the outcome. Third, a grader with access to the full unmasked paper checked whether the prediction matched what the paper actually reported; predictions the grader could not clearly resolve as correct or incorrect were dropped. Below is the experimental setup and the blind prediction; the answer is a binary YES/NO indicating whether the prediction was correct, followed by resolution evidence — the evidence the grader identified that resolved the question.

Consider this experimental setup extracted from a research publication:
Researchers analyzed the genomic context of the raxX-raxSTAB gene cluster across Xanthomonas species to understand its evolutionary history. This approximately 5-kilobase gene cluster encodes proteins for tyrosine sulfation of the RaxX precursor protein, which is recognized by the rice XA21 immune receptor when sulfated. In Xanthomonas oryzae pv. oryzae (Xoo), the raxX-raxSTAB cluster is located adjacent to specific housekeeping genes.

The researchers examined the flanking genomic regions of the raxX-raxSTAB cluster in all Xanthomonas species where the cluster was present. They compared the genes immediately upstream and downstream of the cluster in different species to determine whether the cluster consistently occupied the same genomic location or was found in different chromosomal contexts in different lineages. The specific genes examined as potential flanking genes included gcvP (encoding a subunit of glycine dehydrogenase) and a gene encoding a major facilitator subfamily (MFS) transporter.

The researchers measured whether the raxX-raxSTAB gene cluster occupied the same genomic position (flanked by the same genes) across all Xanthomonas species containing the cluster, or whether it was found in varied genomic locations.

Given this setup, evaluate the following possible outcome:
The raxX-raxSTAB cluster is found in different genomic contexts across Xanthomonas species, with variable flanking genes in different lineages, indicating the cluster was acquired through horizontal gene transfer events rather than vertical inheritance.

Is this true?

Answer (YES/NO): NO